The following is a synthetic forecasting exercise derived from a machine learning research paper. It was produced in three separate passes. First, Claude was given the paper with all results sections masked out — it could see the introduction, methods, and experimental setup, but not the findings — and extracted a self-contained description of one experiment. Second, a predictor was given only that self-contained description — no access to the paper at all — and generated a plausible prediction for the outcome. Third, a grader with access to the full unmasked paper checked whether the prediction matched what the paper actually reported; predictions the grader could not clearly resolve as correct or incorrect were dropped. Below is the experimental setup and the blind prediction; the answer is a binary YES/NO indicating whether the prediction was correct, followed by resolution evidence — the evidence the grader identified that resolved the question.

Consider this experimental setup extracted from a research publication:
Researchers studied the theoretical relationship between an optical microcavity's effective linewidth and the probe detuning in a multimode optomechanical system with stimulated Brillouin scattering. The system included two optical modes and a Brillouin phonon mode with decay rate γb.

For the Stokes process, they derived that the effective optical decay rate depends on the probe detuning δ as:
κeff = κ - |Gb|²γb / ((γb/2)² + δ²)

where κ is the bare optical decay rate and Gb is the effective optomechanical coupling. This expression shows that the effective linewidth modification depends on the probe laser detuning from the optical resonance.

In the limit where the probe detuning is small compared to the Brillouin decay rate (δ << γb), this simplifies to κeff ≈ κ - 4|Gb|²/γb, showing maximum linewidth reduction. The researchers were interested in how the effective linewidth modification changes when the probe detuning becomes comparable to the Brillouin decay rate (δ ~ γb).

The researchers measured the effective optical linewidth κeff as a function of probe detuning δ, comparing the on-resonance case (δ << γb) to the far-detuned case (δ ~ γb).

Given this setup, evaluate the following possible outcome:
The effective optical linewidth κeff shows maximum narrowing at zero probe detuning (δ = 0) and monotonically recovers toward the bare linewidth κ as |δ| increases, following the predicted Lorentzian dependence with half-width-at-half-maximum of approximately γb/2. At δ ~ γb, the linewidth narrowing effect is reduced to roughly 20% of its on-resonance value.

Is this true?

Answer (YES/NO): YES